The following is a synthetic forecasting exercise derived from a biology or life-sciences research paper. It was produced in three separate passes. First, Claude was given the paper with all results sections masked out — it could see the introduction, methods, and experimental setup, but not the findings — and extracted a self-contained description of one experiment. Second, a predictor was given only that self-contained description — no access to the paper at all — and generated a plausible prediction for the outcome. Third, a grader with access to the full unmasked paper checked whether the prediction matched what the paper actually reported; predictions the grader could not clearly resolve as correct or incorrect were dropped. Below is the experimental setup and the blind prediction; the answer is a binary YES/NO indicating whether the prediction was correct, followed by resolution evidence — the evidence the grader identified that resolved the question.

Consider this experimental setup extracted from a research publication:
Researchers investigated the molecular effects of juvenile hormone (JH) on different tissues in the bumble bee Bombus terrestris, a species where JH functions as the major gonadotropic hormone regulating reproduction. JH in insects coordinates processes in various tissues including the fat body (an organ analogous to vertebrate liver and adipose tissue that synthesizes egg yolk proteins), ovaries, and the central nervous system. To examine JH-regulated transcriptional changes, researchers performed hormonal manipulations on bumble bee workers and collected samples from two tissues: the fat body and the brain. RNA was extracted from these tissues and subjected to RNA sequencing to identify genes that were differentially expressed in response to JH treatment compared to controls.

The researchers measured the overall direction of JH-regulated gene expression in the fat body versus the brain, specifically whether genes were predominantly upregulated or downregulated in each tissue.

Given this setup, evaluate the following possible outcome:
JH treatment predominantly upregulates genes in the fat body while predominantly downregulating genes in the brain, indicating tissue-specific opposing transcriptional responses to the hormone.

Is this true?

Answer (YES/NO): YES